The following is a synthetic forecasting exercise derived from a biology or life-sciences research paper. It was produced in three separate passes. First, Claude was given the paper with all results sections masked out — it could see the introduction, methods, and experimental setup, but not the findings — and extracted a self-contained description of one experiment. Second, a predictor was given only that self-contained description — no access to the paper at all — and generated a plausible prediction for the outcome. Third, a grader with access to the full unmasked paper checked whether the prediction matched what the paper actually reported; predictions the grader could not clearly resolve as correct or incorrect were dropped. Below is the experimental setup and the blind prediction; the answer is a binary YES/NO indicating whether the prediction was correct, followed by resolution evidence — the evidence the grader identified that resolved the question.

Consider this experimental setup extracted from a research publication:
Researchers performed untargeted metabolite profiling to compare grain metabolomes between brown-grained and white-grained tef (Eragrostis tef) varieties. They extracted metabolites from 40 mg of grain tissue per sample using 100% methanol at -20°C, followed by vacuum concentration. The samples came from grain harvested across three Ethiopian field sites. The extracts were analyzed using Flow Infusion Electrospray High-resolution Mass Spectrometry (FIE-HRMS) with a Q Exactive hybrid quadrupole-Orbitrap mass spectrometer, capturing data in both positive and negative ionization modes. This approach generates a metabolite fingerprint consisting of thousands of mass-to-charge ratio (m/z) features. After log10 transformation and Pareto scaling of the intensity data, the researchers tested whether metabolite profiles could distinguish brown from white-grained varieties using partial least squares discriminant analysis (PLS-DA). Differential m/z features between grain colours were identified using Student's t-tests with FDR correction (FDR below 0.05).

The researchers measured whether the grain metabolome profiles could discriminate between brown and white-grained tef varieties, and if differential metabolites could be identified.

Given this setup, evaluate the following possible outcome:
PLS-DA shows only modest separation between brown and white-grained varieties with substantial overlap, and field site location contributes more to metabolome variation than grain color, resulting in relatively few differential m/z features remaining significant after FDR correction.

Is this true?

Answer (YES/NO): NO